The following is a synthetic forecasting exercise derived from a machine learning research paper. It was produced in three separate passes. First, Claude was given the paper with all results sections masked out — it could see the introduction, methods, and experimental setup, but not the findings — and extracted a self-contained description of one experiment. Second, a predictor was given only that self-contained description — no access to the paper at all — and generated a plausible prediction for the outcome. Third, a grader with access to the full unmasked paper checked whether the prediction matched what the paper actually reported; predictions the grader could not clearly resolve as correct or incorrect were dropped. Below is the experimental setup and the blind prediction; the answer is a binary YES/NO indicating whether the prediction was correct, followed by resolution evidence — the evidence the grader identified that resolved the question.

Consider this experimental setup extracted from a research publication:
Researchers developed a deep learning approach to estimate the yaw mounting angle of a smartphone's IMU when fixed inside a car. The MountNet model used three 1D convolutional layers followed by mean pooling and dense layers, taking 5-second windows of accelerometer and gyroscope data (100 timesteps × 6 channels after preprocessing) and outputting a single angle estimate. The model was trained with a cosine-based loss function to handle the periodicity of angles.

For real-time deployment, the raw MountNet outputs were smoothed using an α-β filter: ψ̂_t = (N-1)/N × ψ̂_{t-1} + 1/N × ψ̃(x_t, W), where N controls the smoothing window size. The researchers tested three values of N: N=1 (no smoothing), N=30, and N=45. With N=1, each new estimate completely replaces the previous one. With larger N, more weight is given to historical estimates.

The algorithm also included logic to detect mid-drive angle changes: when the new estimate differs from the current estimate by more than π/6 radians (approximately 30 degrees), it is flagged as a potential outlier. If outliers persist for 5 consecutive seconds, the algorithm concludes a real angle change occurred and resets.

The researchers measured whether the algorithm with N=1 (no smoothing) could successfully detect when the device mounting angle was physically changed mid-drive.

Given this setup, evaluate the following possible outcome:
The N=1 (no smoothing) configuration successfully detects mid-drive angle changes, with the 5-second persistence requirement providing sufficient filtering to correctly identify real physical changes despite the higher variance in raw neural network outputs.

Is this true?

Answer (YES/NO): NO